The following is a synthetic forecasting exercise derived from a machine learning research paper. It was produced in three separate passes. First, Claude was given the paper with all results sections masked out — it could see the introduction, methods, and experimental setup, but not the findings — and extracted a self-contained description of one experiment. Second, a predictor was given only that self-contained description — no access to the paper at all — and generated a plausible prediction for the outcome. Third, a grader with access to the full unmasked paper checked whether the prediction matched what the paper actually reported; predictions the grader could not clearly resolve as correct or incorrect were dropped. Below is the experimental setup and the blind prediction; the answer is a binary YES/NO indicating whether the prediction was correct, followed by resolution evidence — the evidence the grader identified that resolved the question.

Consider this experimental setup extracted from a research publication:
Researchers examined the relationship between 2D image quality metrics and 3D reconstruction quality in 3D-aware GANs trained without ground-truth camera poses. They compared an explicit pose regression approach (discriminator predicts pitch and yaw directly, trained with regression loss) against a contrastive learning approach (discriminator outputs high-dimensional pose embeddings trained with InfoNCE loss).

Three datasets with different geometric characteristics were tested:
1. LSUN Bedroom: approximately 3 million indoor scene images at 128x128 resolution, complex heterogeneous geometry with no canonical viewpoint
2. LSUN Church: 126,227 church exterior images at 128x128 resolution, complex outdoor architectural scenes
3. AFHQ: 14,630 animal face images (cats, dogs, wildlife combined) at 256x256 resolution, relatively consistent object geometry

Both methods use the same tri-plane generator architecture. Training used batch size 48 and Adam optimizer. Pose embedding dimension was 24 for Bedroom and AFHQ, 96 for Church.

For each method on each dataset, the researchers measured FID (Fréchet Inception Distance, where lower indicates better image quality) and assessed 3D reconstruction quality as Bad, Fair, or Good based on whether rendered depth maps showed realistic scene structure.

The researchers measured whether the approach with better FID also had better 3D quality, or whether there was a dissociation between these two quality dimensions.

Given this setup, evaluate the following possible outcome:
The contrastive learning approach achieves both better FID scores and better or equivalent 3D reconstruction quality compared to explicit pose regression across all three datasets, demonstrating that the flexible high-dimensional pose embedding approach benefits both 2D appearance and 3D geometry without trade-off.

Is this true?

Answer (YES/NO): NO